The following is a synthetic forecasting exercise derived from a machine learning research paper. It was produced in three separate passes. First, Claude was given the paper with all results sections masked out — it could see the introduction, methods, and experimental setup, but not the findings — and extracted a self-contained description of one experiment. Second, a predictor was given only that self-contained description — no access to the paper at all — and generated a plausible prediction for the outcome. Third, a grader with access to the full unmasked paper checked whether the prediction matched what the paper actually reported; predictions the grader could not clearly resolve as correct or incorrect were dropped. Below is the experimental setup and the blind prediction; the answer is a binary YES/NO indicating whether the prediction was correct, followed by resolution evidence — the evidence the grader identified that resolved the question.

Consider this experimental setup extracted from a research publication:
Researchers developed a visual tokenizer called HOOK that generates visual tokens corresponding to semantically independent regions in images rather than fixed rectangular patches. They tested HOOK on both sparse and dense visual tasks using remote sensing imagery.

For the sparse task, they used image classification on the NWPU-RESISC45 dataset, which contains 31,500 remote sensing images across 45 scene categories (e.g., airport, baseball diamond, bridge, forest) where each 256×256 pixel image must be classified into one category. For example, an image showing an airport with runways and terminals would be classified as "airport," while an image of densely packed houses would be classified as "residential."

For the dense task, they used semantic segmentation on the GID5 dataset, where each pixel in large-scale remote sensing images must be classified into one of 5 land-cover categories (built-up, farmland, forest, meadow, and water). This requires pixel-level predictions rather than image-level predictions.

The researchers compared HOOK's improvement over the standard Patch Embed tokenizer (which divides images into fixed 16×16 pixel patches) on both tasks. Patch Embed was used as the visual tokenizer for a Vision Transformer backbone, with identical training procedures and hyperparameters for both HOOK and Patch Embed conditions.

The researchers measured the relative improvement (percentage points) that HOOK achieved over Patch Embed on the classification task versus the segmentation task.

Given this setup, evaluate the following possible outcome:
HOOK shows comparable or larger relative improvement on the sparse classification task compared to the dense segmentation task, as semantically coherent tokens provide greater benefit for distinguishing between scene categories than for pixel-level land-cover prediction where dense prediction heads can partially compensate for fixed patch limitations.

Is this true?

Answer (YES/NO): NO